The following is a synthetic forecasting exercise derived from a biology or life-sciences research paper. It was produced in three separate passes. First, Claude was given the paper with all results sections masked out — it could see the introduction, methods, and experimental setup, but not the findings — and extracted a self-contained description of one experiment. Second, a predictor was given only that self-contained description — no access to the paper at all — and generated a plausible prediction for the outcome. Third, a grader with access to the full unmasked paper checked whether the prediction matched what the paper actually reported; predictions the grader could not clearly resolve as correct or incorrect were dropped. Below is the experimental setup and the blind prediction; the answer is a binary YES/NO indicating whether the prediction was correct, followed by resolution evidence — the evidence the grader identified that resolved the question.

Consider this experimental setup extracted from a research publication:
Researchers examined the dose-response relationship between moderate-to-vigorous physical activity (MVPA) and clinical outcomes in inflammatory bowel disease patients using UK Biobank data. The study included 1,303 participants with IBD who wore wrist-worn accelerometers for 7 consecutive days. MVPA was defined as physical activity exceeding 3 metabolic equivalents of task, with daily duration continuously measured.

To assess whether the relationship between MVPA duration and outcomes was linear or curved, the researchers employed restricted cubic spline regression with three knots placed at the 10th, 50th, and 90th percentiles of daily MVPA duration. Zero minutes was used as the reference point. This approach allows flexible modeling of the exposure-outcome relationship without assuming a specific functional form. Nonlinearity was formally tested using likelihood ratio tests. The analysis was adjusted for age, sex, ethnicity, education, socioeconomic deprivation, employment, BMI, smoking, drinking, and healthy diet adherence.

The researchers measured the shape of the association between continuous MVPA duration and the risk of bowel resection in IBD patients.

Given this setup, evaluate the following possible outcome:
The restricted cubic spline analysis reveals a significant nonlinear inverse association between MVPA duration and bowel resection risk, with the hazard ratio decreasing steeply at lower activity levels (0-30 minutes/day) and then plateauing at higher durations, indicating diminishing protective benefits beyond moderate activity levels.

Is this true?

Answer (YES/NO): NO